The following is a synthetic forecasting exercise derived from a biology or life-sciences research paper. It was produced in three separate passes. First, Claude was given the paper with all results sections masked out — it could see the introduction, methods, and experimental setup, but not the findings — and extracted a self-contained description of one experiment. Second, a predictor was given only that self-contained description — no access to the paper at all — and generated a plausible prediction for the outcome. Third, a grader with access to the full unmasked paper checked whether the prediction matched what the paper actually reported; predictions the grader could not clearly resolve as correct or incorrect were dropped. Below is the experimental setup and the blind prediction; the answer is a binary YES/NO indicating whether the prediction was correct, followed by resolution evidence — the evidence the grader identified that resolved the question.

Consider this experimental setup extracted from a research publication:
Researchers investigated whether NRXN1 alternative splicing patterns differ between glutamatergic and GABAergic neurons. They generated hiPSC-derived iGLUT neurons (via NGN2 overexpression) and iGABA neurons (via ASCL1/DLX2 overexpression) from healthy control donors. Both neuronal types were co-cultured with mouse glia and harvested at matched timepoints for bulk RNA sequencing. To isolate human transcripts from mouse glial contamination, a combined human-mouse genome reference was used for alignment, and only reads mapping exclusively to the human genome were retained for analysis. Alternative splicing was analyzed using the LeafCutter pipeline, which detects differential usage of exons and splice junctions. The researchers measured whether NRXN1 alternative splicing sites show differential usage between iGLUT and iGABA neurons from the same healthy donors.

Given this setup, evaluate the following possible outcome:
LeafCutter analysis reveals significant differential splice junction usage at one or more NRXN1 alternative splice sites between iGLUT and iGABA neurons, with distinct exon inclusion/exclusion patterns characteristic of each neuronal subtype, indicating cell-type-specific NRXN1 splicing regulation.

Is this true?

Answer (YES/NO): NO